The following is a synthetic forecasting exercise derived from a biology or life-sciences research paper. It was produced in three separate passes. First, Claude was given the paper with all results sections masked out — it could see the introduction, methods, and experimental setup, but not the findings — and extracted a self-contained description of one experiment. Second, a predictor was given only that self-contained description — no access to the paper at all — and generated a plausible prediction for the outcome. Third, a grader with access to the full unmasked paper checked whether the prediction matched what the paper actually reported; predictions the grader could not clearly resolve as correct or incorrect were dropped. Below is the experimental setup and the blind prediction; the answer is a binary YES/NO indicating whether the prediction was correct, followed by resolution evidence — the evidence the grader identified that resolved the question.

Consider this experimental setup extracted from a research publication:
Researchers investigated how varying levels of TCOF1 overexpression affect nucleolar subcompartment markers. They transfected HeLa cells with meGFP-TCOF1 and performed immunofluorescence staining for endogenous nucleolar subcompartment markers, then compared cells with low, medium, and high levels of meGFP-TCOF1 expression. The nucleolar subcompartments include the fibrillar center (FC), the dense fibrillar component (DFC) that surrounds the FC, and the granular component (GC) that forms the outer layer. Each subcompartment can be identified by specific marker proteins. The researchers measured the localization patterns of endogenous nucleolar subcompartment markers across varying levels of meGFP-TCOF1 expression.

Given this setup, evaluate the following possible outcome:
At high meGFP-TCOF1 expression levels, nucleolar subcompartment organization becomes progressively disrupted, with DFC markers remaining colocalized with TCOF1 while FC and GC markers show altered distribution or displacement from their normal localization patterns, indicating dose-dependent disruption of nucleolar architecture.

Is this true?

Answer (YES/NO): NO